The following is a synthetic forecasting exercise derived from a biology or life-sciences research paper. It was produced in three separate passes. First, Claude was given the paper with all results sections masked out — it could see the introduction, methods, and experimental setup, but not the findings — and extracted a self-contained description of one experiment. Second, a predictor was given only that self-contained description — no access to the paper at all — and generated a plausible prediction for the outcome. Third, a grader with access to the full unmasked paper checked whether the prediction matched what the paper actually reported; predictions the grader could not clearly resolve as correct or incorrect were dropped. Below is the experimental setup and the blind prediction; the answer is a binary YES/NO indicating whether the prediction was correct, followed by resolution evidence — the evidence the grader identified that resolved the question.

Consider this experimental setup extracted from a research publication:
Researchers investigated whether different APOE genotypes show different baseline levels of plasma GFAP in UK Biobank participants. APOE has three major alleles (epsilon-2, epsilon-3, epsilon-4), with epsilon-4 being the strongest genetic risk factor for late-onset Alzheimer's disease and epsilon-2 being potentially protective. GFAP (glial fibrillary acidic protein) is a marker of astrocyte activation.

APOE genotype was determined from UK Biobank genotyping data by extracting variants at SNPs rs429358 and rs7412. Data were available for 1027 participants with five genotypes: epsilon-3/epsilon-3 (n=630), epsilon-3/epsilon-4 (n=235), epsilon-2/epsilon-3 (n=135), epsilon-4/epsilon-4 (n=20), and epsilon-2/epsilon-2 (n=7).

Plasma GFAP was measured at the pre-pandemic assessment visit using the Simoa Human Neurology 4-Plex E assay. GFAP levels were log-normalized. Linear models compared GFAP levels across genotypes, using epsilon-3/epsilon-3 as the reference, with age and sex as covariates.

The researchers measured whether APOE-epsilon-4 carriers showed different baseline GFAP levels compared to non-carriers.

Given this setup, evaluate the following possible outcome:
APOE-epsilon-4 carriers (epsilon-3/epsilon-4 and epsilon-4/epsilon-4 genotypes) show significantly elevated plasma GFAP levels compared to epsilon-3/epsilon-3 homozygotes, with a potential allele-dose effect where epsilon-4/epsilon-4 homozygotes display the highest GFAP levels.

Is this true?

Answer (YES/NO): NO